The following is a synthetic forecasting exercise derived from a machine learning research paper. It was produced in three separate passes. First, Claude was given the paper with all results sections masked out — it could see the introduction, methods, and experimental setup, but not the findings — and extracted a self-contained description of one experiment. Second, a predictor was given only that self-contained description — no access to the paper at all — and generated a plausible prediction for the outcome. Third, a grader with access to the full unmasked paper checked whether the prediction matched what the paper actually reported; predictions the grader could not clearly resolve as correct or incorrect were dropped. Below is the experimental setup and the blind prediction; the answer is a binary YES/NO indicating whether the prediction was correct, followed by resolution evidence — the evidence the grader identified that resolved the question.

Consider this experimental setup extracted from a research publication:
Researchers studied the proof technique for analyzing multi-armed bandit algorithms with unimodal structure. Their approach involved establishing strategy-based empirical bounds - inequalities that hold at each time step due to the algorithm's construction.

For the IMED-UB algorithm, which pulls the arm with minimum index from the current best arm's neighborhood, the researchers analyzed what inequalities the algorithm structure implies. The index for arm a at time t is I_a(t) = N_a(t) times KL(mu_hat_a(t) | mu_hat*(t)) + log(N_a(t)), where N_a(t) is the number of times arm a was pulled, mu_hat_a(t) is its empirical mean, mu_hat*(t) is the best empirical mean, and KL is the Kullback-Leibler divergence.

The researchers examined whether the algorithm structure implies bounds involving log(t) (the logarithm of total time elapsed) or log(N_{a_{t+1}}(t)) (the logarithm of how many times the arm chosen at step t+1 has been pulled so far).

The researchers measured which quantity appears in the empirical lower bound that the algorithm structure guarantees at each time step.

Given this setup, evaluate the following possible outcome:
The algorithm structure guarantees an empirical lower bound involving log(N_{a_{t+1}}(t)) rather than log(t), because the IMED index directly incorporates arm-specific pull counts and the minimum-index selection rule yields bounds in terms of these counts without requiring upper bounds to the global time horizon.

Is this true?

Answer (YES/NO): YES